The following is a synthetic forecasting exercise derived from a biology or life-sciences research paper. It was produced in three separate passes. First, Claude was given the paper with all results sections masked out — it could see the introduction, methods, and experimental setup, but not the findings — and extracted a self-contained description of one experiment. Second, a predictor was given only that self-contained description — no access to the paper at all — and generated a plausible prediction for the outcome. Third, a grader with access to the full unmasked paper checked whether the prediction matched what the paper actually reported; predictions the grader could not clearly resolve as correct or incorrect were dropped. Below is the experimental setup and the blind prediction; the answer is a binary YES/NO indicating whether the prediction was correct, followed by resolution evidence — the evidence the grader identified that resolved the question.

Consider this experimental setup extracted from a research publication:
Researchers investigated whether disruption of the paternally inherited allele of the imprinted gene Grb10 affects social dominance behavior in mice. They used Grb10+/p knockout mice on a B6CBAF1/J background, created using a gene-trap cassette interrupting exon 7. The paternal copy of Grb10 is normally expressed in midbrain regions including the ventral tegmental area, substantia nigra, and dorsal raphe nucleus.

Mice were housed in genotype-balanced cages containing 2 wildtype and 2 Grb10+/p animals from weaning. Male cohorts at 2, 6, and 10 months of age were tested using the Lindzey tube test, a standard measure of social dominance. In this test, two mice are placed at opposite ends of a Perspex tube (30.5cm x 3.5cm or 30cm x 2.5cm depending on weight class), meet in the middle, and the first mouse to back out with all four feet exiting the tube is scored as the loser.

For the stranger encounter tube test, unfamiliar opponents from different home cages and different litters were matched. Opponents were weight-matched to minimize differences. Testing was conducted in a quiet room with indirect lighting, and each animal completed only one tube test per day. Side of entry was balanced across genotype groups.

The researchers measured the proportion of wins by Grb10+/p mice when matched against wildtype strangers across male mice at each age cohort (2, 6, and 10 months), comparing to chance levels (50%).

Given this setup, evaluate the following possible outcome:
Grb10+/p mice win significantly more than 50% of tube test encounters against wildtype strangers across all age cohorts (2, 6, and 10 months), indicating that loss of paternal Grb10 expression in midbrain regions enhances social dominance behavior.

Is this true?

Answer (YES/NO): NO